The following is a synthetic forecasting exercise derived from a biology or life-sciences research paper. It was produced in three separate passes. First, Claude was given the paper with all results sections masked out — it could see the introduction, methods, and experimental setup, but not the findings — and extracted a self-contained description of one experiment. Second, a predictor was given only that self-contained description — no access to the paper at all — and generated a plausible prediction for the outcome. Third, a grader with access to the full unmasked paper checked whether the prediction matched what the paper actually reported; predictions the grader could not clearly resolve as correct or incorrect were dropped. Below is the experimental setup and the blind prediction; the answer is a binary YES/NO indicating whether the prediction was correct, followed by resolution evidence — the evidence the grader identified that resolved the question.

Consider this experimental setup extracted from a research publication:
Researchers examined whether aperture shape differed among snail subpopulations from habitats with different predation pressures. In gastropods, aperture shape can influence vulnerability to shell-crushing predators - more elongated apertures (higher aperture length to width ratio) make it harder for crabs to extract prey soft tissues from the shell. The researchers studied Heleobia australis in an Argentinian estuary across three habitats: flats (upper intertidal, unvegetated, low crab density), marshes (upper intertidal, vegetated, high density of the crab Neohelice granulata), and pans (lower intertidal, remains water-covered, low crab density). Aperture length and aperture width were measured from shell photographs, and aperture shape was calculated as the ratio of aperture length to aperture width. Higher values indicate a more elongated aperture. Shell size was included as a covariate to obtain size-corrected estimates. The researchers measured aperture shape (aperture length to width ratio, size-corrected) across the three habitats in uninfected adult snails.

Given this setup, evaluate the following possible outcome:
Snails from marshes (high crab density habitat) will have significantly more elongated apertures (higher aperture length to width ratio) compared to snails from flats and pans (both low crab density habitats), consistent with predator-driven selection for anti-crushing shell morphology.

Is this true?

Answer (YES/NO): NO